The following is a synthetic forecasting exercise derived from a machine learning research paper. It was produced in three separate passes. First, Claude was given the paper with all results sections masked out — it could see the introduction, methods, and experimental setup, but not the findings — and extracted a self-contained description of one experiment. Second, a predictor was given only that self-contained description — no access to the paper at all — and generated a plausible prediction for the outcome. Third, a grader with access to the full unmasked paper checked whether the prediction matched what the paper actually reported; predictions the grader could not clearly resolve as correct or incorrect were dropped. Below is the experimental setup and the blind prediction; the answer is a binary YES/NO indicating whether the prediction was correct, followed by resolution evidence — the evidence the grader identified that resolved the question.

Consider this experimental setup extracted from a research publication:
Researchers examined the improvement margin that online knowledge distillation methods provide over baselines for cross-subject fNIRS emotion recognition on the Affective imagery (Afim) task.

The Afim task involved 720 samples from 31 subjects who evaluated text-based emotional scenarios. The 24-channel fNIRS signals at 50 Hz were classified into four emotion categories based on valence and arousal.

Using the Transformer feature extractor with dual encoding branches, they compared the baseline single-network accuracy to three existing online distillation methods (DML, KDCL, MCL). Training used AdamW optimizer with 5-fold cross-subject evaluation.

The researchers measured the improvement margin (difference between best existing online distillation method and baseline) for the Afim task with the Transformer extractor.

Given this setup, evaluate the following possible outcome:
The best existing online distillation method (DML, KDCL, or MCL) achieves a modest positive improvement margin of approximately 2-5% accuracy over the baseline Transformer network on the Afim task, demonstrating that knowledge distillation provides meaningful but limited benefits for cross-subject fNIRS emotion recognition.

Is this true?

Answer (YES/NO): YES